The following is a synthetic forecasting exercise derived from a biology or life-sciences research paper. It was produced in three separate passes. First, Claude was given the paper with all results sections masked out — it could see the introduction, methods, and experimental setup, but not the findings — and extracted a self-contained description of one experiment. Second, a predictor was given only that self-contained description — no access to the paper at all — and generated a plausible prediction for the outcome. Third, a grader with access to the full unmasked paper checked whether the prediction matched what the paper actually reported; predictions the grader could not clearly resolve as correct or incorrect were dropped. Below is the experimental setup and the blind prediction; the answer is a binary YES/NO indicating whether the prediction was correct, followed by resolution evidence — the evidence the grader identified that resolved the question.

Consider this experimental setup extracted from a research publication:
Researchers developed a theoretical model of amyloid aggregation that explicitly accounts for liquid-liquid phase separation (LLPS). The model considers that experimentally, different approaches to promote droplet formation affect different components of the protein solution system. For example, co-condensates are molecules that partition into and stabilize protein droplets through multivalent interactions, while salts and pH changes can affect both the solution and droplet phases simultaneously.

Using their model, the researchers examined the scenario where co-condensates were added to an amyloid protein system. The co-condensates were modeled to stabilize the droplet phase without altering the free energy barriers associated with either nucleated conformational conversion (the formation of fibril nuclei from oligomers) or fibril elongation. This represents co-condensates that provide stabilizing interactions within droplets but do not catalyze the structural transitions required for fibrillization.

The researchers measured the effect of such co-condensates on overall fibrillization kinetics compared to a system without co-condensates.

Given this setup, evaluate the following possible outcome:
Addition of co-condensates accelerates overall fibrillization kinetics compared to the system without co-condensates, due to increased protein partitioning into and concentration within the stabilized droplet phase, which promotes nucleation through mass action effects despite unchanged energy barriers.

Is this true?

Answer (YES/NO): NO